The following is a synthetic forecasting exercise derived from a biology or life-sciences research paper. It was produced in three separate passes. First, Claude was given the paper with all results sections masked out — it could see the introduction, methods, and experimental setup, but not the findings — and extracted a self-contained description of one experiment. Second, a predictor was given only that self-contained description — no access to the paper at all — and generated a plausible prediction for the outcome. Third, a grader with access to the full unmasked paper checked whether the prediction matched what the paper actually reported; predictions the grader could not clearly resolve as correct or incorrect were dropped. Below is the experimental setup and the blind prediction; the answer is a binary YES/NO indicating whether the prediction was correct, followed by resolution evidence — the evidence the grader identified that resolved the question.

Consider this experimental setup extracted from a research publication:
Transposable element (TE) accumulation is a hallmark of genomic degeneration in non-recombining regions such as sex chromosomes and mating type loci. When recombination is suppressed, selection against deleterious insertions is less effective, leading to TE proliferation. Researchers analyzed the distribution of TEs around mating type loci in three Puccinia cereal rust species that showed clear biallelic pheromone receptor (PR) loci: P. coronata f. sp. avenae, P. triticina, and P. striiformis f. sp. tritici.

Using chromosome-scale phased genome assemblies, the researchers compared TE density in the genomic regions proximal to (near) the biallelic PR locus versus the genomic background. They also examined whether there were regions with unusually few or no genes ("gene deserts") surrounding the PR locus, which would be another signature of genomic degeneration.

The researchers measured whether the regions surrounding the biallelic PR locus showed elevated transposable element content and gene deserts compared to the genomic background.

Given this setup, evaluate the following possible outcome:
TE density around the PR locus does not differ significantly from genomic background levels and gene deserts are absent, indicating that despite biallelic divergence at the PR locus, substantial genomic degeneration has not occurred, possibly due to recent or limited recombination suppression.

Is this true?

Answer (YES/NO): NO